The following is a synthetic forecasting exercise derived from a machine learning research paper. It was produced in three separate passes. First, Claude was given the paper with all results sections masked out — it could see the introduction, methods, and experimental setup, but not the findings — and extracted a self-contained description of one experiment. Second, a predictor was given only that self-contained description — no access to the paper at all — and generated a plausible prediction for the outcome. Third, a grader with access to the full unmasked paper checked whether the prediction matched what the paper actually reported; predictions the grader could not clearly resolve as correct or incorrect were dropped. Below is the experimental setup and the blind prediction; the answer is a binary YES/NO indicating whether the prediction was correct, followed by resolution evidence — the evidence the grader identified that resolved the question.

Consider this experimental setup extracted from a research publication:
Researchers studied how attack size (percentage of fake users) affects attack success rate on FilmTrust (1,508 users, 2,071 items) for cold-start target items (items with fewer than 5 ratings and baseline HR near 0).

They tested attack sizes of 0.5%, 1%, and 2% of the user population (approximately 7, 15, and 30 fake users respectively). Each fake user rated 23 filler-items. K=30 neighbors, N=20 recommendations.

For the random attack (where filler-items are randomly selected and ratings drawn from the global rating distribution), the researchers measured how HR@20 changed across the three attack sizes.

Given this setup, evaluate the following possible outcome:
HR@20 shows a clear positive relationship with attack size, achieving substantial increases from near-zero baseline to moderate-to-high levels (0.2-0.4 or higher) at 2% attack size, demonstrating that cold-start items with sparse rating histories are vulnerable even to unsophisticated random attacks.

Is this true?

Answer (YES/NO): NO